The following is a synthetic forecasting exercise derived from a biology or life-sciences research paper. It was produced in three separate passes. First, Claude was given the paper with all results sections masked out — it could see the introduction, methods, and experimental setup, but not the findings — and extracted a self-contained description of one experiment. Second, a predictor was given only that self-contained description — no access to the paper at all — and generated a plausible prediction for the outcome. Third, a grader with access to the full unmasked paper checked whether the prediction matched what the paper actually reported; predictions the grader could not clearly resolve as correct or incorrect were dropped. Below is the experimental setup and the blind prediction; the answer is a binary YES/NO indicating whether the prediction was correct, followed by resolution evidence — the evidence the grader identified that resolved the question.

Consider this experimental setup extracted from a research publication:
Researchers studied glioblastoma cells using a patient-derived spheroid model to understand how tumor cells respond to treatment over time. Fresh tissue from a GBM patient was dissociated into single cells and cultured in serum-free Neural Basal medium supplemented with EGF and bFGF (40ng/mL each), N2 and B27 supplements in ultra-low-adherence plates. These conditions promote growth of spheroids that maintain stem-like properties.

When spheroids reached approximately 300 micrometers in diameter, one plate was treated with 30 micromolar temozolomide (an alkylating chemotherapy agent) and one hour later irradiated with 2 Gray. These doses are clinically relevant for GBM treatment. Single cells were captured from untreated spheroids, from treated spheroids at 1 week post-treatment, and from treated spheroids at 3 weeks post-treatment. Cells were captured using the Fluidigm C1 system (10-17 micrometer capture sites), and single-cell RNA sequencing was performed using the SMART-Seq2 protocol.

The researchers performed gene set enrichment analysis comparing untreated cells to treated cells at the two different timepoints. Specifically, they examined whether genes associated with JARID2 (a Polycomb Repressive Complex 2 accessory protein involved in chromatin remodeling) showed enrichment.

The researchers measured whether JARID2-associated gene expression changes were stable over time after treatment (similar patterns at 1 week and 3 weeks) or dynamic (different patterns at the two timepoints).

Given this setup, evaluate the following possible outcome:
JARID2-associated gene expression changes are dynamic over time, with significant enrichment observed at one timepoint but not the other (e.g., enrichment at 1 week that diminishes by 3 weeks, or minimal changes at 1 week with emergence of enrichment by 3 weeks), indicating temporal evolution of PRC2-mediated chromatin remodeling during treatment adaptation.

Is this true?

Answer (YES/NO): YES